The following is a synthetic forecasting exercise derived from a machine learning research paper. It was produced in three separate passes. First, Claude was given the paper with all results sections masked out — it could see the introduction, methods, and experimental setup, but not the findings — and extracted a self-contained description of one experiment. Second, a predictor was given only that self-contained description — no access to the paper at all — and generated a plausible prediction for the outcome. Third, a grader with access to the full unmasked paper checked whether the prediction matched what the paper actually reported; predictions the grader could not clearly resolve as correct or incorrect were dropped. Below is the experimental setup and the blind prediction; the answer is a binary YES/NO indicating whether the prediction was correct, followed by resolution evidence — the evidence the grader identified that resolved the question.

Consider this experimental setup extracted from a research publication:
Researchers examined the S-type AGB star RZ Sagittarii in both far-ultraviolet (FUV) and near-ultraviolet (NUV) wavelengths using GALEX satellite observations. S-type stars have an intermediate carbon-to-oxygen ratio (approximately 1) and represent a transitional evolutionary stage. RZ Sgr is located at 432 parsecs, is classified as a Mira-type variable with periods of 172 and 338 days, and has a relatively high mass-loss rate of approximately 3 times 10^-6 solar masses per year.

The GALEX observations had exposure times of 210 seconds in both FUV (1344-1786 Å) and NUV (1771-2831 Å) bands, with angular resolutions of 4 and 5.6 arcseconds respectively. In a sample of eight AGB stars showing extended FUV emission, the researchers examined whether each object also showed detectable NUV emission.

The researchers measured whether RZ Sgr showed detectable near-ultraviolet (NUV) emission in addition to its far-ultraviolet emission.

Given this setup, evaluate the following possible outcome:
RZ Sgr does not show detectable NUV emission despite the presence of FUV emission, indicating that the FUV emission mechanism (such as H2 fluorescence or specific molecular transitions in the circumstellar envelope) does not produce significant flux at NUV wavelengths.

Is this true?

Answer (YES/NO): NO